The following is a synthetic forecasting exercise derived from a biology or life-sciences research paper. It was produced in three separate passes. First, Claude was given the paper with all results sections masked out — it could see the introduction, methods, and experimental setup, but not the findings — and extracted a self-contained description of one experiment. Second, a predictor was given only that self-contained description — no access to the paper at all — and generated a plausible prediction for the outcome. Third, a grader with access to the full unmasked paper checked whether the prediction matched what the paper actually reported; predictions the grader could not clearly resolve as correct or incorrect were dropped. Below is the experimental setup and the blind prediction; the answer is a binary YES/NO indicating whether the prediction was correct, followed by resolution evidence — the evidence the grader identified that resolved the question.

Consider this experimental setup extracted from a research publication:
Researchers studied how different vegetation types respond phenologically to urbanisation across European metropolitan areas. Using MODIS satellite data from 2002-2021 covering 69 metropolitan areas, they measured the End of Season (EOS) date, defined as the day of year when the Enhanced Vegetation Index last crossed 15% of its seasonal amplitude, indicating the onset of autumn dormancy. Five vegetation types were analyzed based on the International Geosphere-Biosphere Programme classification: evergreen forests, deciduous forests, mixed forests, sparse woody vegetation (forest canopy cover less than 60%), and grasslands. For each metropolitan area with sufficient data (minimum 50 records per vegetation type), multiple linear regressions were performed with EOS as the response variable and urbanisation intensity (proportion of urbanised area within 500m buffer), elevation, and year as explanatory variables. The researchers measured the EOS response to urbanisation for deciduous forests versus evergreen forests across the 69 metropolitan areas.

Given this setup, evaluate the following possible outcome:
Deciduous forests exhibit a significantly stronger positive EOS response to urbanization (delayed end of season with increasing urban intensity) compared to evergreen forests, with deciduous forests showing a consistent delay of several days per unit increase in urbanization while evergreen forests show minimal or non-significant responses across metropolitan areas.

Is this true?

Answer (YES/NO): NO